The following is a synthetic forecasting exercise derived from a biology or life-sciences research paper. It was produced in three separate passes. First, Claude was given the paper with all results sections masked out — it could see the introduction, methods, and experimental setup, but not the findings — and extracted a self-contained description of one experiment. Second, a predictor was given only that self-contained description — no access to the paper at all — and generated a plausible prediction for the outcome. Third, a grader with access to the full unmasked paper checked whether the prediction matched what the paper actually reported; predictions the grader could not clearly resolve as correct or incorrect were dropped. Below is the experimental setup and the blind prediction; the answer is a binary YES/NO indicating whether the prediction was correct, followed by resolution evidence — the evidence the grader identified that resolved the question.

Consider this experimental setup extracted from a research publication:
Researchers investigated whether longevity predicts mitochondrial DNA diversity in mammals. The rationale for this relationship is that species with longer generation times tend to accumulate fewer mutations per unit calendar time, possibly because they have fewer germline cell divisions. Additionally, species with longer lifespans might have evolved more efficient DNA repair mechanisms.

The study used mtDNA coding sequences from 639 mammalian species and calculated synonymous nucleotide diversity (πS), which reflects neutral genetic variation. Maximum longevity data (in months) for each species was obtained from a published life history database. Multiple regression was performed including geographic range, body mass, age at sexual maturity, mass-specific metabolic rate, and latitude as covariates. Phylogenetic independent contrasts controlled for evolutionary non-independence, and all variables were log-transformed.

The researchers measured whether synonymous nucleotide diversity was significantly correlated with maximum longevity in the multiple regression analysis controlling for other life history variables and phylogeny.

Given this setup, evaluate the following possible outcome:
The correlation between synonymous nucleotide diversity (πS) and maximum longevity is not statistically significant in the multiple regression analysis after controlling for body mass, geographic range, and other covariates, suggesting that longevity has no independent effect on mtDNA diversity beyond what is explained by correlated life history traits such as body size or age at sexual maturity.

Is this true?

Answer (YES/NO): NO